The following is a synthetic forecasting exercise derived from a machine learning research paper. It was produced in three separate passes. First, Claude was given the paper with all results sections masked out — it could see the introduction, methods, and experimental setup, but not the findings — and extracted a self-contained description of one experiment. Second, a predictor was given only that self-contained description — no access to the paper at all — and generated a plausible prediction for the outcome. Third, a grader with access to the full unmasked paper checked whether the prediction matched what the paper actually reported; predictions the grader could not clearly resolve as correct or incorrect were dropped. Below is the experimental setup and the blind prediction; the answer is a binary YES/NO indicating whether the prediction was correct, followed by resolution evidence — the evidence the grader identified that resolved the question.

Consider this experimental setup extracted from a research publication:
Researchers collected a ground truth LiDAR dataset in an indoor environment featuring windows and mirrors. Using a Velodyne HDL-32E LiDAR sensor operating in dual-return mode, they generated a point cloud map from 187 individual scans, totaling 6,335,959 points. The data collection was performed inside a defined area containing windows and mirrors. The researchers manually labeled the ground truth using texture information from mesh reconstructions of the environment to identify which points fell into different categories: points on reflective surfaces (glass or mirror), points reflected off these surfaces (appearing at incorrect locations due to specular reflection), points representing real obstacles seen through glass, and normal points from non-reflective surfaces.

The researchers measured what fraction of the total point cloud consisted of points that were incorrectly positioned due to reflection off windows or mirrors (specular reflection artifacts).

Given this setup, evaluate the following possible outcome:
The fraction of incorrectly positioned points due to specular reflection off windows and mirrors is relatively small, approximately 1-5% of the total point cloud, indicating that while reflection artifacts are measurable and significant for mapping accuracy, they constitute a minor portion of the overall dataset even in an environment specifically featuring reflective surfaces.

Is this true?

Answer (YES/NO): NO